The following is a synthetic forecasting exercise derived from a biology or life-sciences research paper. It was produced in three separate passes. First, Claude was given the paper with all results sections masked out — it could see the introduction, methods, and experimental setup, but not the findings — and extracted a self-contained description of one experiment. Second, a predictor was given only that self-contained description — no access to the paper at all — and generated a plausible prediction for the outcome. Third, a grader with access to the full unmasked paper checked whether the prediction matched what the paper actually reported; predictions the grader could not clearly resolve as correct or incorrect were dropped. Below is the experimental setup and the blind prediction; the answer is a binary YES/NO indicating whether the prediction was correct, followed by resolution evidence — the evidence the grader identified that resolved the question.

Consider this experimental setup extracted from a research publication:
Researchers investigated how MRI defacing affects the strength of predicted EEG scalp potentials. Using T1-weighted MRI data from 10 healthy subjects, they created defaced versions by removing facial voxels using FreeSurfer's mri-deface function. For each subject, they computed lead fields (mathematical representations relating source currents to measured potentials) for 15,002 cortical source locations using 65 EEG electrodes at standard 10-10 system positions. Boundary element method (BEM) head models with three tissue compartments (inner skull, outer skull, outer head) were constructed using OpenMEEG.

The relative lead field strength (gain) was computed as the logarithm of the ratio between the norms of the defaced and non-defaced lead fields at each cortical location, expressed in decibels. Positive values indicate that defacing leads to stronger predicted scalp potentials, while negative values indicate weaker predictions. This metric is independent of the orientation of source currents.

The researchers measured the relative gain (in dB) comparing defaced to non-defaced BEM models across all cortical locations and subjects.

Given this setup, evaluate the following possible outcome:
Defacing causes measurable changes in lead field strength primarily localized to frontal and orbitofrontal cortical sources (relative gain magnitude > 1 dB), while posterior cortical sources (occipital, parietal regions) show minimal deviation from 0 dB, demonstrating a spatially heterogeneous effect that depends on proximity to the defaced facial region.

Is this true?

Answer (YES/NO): NO